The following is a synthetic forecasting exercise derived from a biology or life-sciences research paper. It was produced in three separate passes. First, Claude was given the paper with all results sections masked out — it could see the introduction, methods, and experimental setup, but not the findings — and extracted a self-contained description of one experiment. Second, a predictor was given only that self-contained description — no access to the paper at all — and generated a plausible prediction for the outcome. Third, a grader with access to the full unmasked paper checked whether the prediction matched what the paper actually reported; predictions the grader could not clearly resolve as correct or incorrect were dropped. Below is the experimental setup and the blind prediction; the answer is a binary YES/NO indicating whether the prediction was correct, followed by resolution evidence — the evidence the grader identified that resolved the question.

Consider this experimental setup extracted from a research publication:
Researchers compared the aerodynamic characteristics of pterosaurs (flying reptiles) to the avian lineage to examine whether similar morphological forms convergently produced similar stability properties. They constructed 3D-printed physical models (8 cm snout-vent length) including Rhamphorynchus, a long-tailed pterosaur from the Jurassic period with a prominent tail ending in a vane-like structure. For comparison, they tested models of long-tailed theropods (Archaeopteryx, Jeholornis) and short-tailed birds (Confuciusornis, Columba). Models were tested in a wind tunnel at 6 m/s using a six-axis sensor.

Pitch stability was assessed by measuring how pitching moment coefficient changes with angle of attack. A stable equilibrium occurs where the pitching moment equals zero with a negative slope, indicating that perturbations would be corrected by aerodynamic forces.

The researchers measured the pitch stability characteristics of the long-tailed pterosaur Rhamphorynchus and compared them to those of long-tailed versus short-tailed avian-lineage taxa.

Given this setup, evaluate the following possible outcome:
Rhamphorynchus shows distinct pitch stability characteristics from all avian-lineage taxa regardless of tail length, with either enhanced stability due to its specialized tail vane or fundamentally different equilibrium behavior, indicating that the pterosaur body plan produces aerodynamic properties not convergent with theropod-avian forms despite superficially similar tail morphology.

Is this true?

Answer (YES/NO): NO